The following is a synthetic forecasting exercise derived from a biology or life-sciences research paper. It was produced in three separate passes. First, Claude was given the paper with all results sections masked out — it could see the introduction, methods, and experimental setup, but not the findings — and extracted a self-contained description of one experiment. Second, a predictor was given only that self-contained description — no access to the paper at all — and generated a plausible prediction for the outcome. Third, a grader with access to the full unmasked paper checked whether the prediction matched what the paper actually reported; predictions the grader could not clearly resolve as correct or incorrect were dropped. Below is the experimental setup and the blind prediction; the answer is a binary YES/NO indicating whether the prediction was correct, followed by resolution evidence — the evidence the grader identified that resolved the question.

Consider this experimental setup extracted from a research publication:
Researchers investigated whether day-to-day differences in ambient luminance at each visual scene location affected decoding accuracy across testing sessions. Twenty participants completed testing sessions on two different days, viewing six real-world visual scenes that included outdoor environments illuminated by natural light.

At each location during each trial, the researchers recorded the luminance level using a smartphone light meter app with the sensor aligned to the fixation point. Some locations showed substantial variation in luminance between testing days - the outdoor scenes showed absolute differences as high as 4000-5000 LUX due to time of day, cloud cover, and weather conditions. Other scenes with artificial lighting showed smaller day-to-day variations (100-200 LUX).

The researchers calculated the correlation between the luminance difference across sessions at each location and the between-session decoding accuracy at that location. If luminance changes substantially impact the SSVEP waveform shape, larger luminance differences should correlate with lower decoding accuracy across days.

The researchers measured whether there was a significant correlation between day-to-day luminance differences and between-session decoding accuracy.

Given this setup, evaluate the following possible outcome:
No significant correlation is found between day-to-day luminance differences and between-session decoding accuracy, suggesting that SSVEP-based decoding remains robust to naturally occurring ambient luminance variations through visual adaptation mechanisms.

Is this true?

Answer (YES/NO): YES